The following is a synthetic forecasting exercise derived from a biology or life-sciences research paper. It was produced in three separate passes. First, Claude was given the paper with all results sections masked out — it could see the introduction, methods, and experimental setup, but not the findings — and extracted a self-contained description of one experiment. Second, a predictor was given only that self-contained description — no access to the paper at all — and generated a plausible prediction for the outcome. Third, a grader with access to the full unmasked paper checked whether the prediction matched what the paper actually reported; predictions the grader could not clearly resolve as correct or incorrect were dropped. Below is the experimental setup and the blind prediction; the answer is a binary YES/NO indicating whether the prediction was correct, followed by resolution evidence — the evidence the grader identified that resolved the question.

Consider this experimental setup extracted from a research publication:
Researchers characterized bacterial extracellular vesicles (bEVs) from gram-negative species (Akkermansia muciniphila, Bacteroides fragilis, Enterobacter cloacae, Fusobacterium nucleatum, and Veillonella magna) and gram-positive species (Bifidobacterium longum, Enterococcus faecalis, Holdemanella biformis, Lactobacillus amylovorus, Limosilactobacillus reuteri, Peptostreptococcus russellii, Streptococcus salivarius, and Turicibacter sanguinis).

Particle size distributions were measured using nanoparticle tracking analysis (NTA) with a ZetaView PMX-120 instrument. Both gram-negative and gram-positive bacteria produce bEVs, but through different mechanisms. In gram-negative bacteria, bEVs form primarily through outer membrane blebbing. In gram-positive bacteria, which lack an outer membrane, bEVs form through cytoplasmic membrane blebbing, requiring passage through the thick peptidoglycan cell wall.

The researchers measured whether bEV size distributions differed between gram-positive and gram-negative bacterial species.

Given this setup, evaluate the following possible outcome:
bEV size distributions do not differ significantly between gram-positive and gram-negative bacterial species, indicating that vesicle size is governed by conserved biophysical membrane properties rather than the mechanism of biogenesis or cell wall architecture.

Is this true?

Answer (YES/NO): NO